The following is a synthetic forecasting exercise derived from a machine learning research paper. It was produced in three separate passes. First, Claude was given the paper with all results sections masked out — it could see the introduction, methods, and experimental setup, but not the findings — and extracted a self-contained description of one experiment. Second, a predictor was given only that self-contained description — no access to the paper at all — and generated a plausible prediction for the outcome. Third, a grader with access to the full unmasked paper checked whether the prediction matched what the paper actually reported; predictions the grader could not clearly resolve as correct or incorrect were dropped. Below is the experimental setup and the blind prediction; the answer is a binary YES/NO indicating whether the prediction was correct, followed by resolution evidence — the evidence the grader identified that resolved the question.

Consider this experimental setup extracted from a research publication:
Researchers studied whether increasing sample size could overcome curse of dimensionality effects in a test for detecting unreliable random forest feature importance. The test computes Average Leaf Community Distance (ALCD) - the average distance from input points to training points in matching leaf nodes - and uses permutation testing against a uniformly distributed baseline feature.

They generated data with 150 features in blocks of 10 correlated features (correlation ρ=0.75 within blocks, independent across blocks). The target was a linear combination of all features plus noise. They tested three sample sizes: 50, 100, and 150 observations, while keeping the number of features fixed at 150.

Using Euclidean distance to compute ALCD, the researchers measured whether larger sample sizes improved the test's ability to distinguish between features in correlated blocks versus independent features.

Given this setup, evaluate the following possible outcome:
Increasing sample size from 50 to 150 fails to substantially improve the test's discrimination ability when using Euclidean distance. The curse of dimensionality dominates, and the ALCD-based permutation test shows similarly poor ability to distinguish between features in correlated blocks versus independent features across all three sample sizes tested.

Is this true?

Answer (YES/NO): YES